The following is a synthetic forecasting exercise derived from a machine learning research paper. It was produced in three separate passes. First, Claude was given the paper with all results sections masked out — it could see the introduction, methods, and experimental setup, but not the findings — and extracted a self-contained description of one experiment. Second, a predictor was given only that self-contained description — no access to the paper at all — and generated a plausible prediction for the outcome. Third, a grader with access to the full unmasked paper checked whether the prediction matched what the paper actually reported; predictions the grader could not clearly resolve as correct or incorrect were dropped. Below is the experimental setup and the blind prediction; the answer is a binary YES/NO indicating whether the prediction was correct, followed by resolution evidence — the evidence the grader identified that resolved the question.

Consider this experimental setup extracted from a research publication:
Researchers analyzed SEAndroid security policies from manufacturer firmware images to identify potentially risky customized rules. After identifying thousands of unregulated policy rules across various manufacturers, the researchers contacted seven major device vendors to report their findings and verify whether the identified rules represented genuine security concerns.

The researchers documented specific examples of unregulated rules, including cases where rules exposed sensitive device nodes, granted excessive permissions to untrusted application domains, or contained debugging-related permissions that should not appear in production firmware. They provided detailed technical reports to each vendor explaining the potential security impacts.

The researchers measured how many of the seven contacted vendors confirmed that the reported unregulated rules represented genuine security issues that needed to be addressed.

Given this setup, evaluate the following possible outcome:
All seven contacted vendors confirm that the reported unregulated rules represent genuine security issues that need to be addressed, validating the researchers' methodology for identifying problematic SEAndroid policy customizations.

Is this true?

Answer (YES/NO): NO